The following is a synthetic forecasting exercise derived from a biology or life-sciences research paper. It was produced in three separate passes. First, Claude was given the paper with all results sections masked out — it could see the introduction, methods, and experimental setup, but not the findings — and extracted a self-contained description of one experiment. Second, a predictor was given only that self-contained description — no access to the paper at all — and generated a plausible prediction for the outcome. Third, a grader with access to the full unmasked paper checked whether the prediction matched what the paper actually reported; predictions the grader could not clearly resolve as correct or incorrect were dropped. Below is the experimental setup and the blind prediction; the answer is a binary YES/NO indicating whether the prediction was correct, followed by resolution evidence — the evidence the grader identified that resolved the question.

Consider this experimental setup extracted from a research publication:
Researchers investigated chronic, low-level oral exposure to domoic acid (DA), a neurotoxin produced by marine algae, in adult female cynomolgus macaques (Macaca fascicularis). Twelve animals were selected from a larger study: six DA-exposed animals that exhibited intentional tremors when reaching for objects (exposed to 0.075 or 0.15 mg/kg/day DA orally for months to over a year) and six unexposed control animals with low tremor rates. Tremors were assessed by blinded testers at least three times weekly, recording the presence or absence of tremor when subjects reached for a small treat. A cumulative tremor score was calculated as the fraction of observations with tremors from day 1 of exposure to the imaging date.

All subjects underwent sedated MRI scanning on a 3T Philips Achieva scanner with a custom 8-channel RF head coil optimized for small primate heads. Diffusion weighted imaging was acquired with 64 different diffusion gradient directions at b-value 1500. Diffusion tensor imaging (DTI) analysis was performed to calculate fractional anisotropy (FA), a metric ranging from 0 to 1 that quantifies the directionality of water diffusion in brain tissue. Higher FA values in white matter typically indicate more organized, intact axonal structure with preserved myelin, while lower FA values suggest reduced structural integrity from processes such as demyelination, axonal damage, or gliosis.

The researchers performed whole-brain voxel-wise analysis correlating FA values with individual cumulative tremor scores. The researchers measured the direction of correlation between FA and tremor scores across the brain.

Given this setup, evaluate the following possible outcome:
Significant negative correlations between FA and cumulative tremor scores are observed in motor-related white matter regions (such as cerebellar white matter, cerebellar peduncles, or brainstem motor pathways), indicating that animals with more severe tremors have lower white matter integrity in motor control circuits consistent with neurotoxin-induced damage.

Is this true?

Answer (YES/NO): NO